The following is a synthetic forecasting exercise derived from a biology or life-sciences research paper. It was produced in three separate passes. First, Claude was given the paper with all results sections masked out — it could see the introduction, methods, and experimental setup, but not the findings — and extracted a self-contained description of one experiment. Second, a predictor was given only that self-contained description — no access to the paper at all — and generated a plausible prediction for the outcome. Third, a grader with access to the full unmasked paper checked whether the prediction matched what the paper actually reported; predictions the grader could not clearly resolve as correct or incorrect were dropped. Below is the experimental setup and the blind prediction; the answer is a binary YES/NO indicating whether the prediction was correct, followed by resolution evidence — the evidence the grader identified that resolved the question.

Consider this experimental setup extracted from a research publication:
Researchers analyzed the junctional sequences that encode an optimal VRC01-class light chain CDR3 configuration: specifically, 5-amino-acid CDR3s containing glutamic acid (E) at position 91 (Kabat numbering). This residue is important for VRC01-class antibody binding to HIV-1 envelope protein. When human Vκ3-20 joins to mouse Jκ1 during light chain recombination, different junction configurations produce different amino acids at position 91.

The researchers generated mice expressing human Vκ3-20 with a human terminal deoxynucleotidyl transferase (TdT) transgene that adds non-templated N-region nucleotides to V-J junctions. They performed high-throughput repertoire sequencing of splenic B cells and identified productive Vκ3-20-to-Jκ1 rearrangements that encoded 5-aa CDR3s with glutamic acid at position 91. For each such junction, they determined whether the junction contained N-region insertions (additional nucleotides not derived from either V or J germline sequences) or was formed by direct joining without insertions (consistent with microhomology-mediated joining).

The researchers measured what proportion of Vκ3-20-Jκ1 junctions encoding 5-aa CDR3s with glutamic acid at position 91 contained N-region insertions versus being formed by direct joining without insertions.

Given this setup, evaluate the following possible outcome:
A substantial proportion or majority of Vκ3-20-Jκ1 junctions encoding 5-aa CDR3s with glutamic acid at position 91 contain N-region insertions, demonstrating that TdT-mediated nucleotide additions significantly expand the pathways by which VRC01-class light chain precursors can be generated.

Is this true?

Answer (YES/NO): YES